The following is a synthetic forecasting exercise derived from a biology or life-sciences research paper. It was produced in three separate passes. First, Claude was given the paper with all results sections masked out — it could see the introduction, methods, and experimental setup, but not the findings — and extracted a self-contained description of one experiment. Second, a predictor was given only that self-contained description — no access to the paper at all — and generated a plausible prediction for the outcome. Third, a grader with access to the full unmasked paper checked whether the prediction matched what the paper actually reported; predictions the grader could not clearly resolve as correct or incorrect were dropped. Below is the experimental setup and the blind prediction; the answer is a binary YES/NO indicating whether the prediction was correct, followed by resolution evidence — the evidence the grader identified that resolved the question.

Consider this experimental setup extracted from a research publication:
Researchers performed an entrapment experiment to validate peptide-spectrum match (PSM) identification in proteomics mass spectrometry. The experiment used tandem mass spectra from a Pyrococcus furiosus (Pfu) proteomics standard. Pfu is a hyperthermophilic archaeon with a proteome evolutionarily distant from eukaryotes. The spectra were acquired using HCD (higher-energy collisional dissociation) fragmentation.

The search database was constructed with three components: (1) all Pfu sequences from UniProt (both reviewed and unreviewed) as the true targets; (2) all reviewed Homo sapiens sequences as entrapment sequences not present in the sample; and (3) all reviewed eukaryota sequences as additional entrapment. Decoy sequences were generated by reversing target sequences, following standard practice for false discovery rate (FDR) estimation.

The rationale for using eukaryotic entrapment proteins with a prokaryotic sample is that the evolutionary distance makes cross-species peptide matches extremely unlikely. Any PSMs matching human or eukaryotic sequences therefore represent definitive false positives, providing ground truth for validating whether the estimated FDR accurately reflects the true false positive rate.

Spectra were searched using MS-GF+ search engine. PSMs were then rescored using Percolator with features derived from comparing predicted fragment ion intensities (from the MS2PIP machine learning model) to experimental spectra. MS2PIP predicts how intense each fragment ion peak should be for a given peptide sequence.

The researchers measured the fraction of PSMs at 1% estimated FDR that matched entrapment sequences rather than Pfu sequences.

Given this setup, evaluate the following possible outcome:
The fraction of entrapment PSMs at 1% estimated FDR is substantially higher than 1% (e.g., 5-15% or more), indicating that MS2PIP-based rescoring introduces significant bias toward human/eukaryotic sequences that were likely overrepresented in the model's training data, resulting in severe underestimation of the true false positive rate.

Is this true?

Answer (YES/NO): NO